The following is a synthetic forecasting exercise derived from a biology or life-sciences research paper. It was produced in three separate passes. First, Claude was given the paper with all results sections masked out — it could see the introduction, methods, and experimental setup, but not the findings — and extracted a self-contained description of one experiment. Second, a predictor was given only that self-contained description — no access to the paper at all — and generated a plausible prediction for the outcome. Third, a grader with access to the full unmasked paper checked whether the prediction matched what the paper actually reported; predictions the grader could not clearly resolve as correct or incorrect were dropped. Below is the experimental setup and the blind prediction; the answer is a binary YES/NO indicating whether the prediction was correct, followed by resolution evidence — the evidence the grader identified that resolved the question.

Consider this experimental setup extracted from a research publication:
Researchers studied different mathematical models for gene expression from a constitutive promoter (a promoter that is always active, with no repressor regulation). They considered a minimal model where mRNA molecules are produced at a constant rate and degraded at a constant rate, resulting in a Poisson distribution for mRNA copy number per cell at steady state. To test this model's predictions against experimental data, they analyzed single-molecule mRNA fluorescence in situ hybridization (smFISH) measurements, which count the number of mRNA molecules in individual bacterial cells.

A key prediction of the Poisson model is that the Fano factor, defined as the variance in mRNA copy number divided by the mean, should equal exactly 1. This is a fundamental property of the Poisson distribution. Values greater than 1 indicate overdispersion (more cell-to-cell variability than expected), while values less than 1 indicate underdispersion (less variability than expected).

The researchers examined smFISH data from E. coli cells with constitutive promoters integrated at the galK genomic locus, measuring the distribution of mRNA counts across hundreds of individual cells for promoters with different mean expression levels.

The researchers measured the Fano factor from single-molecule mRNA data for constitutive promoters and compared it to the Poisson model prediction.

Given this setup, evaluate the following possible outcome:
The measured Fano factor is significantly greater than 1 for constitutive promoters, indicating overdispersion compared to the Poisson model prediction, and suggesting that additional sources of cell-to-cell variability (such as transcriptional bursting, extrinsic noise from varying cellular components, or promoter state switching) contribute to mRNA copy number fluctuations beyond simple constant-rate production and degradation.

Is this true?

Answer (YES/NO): YES